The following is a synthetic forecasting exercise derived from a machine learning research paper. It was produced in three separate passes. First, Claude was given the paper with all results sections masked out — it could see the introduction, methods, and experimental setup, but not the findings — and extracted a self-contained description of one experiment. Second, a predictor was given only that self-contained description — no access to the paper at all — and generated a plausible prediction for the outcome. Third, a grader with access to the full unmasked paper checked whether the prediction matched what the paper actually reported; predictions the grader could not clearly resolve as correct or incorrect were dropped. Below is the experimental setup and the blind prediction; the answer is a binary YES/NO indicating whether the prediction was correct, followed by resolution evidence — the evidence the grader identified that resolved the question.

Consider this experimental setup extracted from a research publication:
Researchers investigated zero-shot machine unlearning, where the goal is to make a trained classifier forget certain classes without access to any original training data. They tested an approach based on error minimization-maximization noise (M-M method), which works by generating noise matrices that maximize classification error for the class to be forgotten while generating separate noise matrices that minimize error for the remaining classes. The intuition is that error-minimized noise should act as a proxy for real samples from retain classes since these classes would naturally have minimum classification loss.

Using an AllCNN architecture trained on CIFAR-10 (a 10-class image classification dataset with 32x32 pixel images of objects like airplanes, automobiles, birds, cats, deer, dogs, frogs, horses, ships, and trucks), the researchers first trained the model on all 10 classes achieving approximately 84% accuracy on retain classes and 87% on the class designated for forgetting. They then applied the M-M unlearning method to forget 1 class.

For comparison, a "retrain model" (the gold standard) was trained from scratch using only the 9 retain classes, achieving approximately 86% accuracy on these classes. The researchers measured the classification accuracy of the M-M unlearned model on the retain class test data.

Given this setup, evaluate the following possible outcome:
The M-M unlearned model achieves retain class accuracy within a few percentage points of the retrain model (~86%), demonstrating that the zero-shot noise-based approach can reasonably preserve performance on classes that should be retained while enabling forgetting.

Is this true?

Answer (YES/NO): NO